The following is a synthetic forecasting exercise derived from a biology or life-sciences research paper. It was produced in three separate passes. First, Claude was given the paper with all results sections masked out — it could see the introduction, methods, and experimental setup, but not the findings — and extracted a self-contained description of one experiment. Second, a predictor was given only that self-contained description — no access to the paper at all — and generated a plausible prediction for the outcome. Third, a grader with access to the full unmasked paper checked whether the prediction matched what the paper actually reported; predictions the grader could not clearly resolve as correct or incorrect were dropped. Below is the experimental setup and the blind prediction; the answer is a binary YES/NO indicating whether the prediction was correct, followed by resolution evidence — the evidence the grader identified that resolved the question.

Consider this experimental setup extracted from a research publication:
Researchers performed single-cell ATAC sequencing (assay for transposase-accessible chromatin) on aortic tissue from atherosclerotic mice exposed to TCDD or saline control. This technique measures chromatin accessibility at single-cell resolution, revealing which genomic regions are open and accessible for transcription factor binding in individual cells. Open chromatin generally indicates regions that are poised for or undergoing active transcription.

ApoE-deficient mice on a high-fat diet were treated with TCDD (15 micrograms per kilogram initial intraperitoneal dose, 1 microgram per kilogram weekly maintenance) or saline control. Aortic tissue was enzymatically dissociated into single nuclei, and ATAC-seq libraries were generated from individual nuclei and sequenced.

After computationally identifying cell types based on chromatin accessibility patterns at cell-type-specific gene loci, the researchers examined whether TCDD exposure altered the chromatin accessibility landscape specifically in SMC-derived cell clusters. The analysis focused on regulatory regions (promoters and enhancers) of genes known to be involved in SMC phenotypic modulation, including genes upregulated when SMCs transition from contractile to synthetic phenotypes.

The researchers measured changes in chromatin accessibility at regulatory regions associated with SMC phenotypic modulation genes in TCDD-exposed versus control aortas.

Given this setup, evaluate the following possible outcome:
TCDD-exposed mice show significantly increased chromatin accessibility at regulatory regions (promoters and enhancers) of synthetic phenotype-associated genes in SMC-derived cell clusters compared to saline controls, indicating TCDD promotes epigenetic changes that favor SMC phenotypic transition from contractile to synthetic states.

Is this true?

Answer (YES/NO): YES